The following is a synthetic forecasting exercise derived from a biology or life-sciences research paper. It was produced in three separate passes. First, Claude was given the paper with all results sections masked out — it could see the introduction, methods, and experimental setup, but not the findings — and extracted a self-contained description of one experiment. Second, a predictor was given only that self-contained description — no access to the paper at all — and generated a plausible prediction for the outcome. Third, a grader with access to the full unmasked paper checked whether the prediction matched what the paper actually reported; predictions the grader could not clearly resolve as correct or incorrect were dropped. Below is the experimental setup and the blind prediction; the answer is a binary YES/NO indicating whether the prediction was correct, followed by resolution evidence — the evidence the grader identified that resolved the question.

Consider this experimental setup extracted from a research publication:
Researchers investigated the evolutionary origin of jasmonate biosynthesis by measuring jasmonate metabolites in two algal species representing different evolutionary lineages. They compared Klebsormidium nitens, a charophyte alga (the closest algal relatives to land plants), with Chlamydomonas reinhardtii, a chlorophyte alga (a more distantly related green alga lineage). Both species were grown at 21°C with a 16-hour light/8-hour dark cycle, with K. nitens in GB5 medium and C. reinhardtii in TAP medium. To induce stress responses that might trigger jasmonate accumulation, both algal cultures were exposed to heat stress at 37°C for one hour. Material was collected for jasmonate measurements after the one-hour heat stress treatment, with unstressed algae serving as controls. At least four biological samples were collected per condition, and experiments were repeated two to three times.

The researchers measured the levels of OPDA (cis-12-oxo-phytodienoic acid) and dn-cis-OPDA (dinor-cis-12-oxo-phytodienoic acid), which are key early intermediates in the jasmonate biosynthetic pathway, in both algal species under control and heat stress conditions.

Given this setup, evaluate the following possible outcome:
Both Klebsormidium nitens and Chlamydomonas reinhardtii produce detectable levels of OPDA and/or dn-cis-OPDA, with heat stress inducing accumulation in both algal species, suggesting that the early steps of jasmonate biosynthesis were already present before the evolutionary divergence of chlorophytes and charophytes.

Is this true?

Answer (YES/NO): NO